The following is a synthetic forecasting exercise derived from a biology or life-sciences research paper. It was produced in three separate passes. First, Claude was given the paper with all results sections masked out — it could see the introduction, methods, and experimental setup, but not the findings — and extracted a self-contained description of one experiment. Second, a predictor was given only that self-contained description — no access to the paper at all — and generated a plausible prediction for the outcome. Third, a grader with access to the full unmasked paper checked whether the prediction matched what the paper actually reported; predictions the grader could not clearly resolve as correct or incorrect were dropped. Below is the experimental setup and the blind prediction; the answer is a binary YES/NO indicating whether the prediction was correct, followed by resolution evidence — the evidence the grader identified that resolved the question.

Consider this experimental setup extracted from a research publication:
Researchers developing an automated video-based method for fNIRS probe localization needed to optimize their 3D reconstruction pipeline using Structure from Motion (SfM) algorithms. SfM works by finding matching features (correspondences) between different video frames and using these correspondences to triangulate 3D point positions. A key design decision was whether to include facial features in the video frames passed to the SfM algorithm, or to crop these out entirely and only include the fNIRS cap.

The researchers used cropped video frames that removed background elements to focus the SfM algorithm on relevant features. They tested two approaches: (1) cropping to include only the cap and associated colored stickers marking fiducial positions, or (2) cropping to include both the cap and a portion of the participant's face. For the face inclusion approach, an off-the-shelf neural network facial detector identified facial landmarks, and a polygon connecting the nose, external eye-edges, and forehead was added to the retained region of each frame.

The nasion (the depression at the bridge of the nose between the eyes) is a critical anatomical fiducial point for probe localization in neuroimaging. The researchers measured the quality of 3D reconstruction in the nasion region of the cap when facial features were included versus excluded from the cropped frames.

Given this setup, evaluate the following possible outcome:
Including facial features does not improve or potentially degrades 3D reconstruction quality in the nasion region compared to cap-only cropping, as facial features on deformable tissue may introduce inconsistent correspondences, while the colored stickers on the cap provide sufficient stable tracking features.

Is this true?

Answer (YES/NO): NO